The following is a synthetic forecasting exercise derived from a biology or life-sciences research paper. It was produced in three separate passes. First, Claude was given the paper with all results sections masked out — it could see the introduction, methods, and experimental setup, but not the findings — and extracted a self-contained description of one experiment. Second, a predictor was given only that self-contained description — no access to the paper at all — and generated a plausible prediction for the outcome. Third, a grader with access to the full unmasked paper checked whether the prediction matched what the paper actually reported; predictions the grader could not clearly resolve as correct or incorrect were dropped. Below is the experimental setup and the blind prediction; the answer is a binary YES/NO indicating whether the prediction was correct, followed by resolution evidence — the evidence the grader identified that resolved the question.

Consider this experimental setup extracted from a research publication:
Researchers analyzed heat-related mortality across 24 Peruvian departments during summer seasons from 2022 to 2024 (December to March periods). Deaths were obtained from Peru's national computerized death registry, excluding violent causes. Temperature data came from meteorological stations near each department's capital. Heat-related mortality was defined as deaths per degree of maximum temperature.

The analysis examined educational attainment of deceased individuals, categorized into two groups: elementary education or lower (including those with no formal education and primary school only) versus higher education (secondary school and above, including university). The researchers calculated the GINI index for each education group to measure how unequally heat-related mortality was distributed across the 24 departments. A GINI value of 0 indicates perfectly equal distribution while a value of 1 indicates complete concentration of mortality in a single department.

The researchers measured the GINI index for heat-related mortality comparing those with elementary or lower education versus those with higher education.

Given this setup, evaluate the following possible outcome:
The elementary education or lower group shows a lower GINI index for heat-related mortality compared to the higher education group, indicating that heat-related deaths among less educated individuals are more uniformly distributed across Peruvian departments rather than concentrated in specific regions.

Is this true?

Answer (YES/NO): YES